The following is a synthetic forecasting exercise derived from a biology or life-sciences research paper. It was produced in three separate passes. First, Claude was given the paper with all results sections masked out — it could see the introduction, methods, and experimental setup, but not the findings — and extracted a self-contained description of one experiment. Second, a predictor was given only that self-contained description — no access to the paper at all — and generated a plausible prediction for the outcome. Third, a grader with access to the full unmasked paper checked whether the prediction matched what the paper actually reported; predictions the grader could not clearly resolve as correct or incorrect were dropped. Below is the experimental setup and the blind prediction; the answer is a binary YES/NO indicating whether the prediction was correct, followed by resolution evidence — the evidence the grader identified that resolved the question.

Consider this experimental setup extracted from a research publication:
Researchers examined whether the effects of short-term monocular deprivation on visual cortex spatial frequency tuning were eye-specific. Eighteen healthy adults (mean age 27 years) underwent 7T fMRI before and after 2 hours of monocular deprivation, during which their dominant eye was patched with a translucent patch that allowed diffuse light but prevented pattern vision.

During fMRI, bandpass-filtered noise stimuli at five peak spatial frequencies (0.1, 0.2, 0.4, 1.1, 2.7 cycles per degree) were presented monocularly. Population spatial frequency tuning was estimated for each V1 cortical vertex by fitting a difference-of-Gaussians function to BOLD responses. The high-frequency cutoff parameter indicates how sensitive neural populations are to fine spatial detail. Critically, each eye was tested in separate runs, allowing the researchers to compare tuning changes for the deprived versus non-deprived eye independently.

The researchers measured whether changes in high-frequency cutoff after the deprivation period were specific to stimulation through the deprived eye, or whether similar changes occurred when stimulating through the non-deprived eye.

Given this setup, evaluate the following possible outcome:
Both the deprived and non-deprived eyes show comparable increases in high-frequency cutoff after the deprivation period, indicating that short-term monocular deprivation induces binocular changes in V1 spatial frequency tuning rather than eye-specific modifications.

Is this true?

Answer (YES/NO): NO